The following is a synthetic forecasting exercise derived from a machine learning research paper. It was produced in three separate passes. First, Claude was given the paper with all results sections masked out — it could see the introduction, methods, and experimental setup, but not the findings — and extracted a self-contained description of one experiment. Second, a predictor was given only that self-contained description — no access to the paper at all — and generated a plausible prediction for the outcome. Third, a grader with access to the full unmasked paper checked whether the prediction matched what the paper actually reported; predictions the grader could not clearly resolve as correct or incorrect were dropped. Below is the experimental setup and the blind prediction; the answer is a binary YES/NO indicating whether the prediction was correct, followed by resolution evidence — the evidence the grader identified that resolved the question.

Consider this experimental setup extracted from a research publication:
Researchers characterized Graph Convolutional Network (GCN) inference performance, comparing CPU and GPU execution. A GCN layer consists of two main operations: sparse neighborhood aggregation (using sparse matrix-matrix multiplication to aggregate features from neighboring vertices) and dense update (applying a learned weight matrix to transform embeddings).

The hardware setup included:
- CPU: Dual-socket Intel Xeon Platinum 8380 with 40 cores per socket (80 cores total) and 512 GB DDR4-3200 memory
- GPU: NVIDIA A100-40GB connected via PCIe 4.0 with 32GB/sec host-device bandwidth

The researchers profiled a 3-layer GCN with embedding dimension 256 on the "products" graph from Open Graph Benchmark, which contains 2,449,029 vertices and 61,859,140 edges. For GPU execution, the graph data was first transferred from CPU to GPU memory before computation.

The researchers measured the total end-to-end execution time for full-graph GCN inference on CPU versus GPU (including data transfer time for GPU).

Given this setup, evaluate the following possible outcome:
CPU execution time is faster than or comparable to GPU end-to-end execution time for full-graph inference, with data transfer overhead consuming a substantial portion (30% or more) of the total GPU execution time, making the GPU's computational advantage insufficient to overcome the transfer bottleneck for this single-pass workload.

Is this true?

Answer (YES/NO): NO